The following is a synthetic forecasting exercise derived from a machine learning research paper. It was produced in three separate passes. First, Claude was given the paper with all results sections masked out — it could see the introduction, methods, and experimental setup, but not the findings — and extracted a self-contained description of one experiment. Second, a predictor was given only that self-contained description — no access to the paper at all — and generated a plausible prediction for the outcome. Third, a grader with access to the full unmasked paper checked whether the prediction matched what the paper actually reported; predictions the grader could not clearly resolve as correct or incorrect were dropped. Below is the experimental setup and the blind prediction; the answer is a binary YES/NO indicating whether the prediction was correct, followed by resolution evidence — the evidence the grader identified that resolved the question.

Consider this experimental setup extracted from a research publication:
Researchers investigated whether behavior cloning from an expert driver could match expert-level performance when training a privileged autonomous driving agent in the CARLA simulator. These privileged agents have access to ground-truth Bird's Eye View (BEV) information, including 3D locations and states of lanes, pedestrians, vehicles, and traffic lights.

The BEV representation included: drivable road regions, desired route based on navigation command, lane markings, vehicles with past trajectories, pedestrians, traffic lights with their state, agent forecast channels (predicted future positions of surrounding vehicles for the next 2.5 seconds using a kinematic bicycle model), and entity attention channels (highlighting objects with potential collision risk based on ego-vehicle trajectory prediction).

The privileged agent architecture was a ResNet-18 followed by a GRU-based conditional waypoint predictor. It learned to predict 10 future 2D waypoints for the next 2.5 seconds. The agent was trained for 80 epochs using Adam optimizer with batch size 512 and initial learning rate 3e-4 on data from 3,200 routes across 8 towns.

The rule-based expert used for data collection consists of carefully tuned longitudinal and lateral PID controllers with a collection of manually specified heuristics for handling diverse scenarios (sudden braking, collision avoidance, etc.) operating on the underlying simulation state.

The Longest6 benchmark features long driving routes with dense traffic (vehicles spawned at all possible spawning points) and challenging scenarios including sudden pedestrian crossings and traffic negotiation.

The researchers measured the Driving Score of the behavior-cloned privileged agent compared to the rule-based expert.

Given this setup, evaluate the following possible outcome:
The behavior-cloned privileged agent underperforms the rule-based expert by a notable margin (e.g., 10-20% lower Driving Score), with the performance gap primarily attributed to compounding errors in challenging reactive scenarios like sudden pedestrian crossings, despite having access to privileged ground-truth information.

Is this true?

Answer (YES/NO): NO